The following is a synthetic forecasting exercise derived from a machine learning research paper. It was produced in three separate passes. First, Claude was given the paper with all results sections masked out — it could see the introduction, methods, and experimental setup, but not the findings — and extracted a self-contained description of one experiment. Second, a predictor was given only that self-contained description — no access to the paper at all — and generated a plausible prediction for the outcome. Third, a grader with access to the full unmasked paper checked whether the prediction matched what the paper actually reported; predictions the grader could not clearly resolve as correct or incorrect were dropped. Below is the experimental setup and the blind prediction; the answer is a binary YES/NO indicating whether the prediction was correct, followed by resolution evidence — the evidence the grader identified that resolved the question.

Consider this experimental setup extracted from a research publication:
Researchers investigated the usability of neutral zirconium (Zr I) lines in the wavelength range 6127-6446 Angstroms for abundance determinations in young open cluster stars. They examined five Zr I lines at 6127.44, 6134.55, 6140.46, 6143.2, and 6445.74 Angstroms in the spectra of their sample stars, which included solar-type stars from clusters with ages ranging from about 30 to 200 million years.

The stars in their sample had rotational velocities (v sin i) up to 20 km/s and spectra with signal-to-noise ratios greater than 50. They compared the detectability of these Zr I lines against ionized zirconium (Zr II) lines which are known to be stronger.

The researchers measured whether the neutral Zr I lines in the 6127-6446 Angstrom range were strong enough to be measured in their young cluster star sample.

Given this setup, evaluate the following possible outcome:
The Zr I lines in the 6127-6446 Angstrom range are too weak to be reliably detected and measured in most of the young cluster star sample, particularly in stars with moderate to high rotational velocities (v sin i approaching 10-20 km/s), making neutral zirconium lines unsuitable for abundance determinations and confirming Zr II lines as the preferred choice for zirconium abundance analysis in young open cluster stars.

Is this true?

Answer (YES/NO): YES